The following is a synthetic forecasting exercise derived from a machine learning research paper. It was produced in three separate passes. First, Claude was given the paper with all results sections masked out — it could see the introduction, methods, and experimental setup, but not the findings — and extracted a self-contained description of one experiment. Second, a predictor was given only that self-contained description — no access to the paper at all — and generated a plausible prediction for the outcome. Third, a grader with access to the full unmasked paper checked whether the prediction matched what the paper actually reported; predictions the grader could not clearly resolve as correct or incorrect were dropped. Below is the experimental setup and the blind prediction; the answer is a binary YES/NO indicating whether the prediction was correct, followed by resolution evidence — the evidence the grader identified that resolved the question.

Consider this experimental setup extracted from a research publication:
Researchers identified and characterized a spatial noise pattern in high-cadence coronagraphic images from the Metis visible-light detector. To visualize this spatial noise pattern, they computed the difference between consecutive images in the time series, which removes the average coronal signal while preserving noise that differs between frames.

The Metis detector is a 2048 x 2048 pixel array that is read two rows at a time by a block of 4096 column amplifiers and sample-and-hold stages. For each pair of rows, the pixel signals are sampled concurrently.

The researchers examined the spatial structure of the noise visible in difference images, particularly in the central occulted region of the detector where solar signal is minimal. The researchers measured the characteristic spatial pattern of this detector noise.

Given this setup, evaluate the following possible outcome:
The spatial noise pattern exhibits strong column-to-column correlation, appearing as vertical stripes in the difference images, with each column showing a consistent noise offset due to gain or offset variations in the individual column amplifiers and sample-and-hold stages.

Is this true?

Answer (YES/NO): NO